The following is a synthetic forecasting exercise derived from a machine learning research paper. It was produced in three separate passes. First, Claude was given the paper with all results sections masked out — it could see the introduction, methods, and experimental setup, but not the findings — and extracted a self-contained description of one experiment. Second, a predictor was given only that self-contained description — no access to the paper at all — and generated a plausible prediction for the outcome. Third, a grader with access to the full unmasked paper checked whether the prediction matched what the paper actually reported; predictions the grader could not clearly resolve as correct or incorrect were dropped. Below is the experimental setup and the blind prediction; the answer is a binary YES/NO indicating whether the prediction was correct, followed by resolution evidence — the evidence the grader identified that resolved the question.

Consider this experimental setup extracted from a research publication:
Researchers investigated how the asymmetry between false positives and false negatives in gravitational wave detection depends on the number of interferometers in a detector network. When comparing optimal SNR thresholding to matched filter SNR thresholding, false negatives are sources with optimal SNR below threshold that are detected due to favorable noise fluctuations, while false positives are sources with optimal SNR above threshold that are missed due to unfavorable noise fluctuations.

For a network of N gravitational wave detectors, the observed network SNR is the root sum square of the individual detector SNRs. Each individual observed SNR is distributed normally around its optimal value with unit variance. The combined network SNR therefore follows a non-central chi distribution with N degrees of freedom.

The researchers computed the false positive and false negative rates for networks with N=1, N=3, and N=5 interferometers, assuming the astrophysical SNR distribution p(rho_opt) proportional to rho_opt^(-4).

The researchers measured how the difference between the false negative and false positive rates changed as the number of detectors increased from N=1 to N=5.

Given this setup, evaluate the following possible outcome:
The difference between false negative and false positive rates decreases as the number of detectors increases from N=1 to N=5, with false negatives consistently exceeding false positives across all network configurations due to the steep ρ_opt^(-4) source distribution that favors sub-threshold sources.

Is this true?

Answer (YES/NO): NO